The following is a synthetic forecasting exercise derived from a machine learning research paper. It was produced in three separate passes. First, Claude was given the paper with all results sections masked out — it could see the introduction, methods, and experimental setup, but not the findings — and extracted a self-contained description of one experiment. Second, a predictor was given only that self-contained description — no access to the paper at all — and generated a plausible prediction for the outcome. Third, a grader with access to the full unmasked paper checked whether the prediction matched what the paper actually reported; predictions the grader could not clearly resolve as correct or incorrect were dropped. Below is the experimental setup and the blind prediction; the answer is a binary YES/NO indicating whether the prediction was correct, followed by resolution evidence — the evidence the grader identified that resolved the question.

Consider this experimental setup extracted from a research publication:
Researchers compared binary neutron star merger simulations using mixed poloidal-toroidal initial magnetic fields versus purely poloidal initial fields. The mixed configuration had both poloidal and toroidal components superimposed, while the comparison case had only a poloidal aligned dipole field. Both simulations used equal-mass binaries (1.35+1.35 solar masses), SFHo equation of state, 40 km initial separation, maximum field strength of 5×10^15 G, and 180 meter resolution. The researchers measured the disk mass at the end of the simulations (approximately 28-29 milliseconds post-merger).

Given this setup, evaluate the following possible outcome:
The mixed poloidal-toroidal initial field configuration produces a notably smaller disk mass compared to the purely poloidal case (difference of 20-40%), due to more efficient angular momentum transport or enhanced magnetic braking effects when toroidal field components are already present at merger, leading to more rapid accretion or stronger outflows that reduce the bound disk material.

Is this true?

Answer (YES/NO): NO